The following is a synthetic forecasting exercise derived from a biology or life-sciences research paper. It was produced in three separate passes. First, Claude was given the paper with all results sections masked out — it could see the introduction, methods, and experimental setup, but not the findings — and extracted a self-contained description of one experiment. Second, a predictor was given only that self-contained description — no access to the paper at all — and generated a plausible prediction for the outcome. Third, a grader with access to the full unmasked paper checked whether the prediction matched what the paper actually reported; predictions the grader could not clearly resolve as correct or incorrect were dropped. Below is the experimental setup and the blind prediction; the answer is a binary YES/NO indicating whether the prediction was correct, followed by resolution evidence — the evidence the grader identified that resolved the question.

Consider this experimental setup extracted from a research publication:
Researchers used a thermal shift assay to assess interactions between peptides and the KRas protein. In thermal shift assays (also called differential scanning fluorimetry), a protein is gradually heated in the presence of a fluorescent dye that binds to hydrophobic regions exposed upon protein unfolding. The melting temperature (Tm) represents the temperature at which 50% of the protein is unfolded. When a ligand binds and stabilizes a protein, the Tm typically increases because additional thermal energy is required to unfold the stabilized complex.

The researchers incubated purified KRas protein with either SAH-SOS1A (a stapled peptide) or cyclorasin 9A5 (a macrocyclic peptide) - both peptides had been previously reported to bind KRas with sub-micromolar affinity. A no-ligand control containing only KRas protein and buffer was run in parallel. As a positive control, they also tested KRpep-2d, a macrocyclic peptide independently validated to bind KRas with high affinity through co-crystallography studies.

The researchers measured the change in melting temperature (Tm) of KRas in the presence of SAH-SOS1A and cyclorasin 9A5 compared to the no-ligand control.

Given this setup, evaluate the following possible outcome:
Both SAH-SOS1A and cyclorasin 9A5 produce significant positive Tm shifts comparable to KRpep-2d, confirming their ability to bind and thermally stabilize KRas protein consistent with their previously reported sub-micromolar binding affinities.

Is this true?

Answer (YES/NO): NO